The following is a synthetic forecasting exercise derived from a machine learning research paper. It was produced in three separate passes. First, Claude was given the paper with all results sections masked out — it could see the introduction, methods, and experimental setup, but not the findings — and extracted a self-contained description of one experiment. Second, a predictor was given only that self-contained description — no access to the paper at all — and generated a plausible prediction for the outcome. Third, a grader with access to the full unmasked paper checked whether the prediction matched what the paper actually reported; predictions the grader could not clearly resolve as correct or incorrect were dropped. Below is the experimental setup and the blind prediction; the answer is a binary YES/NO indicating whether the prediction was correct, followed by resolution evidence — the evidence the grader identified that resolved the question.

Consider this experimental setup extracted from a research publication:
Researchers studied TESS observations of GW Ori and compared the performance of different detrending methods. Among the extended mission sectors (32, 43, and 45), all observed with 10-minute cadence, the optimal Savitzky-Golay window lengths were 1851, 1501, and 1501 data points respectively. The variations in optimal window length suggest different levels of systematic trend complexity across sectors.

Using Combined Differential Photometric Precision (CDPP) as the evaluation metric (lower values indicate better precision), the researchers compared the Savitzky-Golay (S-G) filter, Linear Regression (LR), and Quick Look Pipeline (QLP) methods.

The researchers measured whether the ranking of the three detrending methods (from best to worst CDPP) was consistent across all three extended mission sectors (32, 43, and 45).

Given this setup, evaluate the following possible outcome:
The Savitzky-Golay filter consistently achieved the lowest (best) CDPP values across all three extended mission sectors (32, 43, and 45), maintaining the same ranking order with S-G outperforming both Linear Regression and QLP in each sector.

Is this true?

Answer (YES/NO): NO